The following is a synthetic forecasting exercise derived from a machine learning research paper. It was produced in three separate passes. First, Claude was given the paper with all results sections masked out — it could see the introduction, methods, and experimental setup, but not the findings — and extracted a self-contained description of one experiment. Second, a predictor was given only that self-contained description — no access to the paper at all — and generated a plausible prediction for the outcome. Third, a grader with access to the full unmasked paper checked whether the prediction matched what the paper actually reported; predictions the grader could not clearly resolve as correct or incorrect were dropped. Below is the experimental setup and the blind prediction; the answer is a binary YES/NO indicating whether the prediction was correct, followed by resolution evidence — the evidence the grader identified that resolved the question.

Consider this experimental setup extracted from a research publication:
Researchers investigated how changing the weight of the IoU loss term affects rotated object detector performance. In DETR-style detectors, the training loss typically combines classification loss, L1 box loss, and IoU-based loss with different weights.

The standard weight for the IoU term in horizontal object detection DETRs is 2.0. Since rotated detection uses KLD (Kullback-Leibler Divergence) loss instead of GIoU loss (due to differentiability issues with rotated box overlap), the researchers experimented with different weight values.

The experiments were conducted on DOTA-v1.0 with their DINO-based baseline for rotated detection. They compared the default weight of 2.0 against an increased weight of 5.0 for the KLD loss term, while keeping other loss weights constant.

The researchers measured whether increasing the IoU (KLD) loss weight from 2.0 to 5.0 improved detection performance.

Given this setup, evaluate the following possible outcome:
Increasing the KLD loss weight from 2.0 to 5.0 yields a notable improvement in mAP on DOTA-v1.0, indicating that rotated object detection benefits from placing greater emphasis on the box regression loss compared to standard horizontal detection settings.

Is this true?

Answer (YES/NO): YES